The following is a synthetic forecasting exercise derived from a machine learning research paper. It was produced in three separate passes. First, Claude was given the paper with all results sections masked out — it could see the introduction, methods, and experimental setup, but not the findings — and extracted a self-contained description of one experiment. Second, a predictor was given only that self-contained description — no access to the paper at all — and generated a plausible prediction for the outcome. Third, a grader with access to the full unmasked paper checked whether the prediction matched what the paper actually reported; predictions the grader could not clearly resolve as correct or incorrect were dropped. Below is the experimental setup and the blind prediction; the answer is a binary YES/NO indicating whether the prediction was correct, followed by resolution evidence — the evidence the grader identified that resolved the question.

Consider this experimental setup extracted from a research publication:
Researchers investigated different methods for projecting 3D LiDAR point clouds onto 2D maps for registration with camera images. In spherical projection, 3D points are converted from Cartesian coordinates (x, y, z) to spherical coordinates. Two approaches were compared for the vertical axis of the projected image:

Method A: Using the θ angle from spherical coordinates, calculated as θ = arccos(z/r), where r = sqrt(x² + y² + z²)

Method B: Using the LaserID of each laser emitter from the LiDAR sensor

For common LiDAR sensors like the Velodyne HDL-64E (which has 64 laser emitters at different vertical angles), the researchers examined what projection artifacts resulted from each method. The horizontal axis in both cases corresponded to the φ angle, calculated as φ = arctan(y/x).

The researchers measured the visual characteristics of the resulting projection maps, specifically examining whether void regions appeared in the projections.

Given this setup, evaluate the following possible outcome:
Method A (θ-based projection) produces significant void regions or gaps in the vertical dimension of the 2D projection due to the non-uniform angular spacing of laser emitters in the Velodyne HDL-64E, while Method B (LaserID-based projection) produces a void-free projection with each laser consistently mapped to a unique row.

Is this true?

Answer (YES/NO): YES